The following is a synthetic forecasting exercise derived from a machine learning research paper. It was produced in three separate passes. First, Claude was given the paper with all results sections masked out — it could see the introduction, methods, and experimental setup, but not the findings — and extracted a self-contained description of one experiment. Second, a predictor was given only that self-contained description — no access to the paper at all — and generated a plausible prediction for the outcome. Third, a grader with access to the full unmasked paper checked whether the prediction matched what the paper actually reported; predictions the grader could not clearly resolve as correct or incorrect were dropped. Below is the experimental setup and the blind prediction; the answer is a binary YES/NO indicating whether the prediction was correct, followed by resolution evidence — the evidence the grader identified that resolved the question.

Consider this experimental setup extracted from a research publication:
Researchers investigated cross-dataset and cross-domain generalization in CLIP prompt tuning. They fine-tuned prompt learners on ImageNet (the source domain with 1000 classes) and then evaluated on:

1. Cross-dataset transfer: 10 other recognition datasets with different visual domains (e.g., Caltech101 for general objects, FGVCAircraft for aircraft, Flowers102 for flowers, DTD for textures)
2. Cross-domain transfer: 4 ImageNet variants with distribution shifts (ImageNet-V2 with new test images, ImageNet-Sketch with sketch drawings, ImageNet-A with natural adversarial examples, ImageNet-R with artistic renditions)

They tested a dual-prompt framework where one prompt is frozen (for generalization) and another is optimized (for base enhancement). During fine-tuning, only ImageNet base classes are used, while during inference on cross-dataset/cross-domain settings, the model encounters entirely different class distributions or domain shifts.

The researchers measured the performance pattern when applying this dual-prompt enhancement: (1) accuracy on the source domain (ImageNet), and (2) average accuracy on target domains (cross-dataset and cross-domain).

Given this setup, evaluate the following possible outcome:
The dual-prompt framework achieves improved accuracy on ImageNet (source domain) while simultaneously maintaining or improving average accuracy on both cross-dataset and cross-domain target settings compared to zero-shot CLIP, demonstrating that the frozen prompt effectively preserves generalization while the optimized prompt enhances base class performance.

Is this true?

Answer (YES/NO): NO